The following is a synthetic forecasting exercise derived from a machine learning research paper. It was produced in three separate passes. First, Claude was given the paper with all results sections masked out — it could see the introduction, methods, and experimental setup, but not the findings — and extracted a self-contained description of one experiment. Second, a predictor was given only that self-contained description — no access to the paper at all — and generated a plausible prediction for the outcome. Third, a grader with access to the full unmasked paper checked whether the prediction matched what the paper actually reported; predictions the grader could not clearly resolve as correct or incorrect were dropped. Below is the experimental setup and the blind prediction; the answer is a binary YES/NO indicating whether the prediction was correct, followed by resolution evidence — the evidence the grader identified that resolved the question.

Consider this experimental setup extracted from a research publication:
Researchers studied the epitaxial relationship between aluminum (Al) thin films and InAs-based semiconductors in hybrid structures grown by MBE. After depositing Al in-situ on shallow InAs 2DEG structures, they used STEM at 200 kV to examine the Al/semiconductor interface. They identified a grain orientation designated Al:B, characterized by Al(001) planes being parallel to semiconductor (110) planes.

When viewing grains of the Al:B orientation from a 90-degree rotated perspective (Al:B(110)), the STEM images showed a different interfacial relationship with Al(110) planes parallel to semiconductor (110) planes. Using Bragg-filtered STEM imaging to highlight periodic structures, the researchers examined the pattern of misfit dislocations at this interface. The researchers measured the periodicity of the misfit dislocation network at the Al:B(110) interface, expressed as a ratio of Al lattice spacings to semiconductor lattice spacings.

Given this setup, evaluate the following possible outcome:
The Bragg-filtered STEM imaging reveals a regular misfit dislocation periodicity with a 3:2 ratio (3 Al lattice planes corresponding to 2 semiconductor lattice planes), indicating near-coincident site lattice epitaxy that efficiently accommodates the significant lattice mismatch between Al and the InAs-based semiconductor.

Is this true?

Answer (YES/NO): YES